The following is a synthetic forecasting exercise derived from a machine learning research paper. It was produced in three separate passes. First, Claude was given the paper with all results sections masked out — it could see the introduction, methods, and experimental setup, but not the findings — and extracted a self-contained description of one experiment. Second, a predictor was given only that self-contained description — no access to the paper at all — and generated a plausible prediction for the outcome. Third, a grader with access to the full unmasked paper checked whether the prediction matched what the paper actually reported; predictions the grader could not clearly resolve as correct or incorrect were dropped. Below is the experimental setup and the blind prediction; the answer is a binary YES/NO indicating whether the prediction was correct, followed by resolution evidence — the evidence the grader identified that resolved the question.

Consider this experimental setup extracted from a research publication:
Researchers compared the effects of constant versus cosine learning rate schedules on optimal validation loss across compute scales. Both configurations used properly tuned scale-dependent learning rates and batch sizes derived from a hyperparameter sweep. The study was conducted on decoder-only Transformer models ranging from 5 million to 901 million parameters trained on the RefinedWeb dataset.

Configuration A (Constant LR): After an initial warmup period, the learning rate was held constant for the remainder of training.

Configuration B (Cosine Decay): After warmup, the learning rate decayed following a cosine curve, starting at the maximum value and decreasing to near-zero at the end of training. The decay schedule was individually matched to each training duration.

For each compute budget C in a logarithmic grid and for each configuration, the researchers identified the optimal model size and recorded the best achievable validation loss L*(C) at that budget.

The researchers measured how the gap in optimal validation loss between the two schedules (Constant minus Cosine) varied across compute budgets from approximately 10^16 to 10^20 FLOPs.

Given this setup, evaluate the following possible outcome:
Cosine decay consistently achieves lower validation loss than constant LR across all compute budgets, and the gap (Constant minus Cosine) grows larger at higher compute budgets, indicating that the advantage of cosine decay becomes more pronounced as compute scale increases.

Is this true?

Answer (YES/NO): YES